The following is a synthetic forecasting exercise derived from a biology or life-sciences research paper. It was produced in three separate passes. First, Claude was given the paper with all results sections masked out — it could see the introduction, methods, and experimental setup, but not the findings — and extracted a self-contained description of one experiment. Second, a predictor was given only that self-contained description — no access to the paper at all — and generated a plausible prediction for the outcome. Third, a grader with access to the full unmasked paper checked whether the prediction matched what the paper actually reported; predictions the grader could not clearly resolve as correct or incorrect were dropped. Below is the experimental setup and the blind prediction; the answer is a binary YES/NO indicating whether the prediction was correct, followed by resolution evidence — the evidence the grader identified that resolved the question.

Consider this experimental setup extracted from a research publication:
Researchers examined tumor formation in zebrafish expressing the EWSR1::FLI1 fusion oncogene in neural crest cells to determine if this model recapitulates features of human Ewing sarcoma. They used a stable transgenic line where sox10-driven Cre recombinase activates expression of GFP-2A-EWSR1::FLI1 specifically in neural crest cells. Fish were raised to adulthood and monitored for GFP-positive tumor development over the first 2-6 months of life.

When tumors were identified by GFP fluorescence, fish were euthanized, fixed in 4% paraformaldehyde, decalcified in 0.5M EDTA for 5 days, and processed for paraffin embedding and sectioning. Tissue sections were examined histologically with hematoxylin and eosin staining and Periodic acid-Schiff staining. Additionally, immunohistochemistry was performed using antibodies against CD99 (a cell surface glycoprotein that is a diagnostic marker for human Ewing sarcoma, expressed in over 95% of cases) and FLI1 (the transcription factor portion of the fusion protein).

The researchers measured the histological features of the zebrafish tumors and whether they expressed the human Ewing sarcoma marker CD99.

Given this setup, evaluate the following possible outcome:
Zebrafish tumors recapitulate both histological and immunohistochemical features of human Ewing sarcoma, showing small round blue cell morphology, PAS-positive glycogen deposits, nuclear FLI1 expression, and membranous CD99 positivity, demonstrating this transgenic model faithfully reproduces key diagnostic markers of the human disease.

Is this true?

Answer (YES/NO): YES